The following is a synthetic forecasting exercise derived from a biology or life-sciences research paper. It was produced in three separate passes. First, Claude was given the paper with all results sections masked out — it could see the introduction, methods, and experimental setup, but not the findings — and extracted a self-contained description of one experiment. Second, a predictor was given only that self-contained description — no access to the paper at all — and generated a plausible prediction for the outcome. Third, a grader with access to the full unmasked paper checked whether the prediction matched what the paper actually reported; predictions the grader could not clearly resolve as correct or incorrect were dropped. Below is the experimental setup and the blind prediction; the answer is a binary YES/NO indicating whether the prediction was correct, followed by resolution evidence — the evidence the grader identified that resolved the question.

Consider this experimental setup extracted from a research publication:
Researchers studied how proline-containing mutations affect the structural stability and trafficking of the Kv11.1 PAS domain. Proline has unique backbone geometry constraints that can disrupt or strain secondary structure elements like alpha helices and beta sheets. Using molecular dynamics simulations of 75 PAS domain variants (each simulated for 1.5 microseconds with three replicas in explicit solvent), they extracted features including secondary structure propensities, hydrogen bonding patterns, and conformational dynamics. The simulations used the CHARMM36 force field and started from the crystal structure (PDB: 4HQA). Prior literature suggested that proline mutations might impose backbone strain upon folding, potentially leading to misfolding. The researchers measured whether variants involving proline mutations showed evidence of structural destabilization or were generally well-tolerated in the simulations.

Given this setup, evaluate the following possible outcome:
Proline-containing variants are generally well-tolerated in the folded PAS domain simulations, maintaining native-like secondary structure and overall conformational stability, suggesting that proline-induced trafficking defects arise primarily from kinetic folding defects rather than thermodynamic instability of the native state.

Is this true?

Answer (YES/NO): YES